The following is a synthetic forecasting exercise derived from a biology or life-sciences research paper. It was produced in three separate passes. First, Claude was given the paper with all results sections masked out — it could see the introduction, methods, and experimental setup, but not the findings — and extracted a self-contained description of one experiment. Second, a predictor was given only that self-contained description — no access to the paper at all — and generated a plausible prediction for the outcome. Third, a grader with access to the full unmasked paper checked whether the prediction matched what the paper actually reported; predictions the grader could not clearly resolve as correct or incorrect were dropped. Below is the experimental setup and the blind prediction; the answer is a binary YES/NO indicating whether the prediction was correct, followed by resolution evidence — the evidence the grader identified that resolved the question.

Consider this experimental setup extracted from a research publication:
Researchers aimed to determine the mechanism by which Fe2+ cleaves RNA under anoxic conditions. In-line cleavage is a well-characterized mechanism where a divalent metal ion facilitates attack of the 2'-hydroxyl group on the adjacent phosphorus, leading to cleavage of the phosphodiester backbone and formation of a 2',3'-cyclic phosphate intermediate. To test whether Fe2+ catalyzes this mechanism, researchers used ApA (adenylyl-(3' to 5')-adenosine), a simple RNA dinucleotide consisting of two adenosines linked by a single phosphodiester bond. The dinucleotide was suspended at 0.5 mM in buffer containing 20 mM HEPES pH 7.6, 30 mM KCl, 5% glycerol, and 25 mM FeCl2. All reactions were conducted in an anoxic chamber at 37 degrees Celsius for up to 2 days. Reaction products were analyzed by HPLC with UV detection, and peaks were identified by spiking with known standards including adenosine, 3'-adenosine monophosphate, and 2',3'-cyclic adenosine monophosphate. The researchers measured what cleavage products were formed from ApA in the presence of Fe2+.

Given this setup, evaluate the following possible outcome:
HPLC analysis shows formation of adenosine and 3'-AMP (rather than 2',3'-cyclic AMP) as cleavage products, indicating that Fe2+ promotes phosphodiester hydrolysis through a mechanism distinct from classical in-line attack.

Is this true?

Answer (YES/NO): NO